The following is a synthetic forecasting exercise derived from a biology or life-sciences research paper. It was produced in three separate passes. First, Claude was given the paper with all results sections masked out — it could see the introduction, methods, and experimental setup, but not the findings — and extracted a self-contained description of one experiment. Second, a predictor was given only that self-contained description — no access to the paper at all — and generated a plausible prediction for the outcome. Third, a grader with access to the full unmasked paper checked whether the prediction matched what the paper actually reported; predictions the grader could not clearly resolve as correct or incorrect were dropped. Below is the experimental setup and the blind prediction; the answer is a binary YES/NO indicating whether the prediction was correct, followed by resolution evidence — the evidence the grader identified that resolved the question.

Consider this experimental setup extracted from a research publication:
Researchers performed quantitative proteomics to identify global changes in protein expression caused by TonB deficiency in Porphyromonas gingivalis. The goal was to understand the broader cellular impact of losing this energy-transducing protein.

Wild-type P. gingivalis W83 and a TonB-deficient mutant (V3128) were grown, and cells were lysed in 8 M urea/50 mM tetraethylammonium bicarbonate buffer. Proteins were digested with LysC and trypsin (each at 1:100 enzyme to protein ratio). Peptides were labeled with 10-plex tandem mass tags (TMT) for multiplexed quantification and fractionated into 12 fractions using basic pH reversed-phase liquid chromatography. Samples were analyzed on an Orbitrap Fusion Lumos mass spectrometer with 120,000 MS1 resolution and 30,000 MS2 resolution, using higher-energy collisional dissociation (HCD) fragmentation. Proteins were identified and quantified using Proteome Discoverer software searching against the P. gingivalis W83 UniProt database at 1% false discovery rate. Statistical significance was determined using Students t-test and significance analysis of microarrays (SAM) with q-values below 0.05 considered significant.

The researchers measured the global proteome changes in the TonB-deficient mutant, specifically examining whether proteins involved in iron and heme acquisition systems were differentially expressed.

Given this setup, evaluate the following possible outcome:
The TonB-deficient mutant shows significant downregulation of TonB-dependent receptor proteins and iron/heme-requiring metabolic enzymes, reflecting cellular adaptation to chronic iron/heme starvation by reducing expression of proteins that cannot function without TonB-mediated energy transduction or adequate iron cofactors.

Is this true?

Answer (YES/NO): NO